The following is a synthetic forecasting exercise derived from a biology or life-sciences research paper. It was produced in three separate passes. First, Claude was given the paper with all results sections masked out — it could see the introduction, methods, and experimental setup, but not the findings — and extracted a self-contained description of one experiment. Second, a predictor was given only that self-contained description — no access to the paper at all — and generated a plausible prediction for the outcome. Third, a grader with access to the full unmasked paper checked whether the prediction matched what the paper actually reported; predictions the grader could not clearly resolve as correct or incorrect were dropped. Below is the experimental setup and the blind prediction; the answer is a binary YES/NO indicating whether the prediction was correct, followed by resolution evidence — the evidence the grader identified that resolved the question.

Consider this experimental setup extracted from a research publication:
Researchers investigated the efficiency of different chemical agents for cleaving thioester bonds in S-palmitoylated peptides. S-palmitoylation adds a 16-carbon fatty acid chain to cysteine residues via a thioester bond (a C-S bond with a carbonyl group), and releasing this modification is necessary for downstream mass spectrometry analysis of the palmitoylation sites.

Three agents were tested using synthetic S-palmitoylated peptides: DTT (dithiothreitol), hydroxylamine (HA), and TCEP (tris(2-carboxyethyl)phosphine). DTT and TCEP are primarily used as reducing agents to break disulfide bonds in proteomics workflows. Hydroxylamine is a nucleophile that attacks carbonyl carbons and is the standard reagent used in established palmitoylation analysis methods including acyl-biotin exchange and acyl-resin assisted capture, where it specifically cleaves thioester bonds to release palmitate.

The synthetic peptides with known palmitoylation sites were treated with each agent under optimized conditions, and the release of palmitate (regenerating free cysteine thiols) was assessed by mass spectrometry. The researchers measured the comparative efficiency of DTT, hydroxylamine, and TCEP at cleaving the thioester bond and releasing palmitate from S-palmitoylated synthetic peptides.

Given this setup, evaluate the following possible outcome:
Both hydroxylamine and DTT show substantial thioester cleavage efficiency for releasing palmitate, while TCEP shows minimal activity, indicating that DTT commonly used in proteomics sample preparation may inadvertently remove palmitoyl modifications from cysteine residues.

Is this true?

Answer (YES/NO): NO